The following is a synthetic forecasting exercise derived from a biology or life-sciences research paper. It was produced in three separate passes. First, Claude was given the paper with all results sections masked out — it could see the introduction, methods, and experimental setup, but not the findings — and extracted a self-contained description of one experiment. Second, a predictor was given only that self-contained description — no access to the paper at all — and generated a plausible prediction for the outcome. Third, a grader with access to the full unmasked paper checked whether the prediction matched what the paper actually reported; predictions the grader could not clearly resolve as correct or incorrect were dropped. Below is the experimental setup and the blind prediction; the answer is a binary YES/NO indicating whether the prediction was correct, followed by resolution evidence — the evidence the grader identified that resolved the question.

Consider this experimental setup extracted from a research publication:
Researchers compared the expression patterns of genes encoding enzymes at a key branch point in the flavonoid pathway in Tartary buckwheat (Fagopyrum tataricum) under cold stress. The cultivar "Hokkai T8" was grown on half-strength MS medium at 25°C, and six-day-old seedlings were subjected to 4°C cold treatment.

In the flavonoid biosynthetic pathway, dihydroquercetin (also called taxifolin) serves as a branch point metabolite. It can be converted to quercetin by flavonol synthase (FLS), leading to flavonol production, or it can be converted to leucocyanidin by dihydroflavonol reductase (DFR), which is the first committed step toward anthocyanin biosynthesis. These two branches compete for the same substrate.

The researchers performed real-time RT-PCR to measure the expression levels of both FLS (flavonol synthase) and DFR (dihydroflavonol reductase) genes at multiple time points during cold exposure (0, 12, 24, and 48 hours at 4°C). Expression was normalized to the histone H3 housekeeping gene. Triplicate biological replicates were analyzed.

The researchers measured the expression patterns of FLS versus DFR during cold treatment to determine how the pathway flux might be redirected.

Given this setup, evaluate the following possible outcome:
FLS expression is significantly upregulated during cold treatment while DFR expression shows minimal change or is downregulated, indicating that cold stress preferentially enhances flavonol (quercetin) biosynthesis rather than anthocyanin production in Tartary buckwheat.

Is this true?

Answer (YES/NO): NO